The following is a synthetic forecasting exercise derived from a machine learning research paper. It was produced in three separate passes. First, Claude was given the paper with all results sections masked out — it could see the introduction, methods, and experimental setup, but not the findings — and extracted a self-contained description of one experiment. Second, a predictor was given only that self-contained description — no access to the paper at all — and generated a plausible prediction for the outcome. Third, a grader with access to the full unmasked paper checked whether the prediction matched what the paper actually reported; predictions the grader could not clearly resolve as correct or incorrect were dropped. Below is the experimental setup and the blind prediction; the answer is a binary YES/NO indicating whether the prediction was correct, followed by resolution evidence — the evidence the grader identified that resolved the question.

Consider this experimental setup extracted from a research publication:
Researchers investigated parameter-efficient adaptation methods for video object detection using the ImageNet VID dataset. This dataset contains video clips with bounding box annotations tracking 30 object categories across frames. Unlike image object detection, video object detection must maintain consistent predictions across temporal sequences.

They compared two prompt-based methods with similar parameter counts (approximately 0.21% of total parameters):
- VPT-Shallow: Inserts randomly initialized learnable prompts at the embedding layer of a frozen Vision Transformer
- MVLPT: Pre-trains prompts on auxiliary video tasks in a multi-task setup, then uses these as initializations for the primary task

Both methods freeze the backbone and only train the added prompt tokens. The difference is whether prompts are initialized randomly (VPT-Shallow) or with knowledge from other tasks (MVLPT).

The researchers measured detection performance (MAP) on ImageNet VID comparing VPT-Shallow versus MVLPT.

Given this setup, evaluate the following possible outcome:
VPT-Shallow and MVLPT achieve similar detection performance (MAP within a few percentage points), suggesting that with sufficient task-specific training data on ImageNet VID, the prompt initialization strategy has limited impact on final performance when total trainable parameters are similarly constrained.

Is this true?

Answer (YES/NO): YES